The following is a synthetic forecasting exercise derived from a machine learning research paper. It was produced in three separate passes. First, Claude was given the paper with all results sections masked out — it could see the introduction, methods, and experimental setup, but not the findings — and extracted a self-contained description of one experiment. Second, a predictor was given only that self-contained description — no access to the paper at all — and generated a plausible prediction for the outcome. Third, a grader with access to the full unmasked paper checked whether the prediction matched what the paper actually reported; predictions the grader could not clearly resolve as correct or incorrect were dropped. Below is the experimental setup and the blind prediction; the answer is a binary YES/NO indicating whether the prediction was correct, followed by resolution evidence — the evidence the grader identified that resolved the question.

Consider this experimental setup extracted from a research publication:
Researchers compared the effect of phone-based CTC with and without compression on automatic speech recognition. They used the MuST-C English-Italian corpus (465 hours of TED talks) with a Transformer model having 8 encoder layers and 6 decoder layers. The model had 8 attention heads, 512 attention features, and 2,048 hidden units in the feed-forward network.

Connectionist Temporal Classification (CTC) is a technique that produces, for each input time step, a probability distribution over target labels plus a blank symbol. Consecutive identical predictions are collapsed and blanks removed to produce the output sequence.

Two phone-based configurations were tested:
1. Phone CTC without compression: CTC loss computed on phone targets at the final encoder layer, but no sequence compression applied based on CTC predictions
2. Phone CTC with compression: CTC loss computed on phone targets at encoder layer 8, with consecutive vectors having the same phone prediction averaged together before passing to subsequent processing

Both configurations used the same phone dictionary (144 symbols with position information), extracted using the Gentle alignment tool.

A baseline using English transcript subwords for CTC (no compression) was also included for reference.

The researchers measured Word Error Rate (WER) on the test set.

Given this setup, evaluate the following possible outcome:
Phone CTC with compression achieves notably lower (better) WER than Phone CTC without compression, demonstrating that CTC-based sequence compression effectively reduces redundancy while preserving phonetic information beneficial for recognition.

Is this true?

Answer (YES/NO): NO